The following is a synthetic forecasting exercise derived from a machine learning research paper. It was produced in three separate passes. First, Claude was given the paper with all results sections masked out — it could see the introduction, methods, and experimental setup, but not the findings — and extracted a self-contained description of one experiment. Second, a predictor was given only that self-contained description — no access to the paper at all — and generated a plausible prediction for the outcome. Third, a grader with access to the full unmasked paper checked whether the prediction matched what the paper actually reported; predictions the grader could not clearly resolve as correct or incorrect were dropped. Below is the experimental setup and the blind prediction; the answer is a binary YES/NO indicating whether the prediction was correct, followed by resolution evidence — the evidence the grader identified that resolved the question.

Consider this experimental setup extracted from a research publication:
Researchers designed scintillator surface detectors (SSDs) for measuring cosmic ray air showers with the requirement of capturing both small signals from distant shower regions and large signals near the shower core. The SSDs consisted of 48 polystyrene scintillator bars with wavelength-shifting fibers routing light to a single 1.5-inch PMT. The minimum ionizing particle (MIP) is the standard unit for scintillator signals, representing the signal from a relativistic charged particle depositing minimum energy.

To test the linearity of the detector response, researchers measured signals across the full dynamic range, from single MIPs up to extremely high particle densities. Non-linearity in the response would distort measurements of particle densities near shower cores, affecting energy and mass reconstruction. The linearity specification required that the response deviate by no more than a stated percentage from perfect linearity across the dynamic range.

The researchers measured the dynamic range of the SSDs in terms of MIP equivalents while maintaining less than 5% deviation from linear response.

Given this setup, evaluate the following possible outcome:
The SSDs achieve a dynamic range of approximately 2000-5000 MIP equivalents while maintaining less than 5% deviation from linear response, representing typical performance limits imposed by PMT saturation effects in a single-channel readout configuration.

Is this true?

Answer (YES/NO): NO